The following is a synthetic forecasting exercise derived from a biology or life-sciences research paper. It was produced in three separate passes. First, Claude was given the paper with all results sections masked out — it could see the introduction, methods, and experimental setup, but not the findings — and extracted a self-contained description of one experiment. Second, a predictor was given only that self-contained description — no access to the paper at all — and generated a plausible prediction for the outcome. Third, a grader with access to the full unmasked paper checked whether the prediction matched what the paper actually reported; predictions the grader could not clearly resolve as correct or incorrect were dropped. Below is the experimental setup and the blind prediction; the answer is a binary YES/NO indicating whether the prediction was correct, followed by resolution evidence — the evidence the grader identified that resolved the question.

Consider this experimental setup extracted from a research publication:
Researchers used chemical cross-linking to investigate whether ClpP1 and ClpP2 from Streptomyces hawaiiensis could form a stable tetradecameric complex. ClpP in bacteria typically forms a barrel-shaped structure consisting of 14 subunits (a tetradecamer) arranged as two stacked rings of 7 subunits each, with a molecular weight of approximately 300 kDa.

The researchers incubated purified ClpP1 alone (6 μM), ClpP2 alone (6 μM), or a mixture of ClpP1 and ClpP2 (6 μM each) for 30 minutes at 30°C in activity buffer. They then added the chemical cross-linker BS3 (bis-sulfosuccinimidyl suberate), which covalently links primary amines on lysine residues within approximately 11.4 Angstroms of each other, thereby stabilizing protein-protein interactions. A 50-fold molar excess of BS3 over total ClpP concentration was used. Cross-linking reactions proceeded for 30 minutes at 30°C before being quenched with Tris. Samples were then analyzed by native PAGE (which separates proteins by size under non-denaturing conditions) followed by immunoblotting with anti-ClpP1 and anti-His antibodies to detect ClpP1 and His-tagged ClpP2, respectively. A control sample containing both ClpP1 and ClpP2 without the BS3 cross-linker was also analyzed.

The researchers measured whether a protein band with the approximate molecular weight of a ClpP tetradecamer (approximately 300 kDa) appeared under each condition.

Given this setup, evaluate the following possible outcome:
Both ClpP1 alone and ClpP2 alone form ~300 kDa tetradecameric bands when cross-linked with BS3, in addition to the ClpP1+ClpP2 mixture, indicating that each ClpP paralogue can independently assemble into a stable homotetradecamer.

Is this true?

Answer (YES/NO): NO